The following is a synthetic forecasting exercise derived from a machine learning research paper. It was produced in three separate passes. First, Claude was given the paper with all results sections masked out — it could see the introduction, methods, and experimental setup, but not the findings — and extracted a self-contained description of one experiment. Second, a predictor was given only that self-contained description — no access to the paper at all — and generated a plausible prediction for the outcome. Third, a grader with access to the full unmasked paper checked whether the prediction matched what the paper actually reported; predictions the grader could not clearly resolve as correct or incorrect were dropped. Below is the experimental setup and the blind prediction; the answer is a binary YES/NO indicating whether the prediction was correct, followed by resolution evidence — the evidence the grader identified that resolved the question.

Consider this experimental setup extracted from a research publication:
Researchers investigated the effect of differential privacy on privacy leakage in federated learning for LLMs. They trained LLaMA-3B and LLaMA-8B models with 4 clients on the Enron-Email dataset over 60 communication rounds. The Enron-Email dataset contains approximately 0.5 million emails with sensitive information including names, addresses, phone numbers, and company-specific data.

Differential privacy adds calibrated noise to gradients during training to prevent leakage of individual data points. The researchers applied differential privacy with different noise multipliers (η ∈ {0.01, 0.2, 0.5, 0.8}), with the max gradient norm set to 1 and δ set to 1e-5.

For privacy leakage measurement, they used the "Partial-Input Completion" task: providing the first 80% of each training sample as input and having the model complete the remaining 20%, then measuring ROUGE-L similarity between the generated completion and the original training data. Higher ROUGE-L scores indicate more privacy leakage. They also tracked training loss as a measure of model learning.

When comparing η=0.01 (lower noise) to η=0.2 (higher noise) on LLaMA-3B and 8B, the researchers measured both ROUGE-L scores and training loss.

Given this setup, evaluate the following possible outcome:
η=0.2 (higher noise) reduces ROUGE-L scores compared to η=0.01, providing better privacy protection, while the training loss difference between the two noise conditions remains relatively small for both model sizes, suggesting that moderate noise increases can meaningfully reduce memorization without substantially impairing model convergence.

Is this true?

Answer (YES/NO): NO